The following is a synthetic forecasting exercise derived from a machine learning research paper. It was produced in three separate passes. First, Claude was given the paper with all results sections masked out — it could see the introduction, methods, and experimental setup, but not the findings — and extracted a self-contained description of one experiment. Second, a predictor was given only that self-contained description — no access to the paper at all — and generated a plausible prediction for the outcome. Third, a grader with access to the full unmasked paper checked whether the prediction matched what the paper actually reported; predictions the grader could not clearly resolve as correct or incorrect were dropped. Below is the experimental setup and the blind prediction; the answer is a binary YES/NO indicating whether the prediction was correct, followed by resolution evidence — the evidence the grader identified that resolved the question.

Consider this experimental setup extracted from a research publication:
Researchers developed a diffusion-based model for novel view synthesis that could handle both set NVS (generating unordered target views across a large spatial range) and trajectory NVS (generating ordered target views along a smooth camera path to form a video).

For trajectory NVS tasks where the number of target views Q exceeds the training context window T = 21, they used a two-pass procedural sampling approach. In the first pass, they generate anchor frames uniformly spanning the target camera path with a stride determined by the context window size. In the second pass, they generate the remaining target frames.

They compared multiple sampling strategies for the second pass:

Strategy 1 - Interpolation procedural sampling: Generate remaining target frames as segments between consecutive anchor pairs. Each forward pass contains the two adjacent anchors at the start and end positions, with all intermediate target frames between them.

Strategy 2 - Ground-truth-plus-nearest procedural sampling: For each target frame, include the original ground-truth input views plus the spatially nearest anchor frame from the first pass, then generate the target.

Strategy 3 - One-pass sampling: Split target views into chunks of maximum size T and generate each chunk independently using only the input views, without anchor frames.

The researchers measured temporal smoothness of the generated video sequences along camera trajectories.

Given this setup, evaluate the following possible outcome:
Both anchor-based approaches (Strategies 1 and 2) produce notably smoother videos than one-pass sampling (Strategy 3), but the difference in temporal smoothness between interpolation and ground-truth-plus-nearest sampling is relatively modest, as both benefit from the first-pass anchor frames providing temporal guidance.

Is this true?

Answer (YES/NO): NO